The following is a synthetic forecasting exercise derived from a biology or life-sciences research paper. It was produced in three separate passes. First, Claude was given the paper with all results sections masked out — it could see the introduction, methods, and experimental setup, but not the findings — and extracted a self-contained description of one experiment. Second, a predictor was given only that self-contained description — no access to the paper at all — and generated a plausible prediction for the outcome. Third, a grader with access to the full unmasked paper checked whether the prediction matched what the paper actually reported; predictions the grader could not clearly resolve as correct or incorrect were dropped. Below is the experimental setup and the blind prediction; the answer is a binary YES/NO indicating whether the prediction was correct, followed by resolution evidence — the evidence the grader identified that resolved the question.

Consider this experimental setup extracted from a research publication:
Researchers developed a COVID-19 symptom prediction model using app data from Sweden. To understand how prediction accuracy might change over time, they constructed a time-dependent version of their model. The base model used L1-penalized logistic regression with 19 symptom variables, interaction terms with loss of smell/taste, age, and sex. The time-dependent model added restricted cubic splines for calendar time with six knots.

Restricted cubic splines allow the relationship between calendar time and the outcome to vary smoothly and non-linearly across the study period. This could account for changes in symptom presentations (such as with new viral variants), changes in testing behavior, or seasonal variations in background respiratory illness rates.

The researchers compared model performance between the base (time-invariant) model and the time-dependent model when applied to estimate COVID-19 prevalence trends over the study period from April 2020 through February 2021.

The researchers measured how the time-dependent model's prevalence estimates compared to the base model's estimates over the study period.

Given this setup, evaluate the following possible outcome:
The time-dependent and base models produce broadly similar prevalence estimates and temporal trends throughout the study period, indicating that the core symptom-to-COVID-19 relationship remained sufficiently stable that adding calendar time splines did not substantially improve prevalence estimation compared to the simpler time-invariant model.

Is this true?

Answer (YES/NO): NO